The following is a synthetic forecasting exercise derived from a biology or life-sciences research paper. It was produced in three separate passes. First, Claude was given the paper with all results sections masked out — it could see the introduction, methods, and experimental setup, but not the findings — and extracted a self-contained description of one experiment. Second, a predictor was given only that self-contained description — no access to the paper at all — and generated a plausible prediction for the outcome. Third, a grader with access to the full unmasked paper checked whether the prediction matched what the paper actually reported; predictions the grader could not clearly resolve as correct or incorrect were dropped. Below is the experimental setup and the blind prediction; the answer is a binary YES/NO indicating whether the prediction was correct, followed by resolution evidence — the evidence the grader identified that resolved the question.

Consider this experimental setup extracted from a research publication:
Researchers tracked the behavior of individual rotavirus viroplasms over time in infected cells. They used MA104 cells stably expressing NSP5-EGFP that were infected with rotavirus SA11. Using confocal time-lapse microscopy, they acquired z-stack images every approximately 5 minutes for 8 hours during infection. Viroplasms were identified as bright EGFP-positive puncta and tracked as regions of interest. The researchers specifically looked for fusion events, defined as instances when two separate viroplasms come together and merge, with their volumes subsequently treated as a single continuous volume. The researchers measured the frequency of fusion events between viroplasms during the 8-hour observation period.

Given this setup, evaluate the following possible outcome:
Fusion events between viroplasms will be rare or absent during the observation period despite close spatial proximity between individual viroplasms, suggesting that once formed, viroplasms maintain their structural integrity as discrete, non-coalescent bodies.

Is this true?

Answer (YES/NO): NO